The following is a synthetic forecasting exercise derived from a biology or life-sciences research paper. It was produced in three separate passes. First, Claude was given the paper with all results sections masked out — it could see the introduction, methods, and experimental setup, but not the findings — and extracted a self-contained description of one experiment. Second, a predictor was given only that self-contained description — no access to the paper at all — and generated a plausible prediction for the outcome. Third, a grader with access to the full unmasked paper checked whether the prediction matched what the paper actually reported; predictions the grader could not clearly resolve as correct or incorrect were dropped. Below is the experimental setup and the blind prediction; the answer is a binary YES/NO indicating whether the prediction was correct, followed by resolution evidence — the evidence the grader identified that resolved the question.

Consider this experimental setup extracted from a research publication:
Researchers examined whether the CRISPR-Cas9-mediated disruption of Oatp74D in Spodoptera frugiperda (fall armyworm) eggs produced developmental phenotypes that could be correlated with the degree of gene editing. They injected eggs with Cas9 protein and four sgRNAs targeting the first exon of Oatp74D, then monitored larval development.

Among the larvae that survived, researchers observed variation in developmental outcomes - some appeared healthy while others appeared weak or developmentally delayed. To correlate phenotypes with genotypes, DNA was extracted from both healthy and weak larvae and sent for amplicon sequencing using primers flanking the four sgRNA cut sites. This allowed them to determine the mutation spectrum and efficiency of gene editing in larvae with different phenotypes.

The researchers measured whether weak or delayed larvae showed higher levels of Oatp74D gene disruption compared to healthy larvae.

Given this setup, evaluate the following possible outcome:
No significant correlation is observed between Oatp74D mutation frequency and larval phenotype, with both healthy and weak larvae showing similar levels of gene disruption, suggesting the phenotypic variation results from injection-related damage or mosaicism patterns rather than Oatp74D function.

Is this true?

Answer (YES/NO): NO